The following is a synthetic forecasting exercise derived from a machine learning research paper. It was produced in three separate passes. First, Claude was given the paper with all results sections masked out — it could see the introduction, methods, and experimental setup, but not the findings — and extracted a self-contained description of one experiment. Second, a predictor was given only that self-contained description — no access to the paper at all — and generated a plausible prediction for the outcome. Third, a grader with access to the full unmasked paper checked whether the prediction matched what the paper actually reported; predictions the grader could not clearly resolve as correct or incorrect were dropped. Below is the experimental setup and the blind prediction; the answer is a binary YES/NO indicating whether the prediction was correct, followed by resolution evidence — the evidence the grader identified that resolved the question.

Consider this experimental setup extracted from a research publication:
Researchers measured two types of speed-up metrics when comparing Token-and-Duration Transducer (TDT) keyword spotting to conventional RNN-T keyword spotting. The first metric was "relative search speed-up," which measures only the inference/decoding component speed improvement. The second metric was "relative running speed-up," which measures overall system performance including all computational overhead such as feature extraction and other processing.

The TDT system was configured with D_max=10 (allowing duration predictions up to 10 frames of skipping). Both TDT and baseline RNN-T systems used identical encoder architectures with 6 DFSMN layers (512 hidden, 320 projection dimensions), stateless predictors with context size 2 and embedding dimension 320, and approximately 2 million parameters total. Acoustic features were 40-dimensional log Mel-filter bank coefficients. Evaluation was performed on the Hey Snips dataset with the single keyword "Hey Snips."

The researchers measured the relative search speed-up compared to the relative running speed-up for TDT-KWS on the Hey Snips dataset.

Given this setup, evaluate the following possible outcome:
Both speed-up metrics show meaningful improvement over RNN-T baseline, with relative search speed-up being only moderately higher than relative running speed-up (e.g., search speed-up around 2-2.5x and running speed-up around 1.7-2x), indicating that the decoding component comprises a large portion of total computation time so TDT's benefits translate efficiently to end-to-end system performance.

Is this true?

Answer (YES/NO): NO